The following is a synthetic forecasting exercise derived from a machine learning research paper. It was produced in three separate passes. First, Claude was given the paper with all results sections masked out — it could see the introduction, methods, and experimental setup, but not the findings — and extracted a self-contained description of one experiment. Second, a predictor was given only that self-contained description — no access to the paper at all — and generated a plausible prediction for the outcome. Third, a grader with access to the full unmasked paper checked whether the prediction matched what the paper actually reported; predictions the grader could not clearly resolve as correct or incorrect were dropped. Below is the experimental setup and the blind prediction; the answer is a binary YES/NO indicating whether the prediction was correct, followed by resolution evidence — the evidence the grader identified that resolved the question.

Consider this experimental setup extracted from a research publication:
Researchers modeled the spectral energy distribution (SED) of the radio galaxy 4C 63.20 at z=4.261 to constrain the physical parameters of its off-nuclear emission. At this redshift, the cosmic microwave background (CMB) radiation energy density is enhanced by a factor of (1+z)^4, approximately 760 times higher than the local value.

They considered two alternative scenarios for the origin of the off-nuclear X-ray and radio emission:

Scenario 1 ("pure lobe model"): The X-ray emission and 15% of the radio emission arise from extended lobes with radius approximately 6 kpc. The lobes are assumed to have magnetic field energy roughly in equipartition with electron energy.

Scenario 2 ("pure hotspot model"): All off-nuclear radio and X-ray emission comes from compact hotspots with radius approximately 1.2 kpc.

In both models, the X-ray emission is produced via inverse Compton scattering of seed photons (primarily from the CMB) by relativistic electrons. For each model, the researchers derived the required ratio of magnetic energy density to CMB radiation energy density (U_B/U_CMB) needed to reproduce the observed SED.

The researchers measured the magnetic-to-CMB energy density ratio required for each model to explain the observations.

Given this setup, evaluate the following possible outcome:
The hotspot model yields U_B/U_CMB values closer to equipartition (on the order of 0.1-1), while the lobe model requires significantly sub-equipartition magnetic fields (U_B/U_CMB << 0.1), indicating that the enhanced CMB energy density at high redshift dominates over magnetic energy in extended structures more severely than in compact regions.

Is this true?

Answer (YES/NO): NO